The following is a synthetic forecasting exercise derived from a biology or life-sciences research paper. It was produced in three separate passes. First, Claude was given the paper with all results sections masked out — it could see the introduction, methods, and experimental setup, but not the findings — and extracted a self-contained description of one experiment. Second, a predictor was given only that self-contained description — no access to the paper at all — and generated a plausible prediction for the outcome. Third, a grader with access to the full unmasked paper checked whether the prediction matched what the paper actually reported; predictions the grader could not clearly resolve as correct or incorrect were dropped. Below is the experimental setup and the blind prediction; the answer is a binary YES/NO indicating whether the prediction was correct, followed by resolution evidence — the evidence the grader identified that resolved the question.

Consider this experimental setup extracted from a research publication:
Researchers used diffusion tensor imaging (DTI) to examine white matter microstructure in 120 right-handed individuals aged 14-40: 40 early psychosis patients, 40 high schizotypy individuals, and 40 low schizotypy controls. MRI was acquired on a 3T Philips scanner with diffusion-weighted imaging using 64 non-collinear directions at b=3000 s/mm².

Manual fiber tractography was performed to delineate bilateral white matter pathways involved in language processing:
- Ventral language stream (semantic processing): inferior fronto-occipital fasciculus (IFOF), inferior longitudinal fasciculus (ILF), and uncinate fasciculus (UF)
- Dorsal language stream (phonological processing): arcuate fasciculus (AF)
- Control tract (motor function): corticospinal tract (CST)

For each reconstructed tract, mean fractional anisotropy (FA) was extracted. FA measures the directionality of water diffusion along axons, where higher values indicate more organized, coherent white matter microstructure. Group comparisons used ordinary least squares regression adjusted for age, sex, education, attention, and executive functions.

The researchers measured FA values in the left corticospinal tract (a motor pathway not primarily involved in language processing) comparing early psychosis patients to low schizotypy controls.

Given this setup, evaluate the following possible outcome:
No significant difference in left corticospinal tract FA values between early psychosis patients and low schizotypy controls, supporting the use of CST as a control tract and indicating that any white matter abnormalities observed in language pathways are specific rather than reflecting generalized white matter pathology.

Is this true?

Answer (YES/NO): YES